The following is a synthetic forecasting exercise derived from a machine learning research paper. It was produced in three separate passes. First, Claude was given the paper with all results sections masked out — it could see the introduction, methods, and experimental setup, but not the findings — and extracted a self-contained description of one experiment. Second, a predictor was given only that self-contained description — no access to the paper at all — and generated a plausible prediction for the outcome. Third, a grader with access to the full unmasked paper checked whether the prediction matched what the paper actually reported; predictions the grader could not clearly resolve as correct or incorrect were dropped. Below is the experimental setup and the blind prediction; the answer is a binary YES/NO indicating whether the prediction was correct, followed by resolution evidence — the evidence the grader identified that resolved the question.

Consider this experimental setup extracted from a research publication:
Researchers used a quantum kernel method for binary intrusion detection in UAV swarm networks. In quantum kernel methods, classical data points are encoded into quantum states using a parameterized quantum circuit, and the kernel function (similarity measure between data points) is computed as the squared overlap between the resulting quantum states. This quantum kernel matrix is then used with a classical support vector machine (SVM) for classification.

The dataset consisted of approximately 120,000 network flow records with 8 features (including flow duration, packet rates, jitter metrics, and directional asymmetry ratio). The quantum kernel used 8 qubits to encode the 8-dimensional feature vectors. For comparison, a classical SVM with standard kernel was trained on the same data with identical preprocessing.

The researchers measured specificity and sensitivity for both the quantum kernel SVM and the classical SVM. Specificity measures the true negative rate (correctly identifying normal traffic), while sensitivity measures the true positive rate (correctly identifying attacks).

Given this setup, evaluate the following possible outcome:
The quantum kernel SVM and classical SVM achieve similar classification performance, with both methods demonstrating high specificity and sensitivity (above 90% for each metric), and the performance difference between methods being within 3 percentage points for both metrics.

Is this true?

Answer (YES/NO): NO